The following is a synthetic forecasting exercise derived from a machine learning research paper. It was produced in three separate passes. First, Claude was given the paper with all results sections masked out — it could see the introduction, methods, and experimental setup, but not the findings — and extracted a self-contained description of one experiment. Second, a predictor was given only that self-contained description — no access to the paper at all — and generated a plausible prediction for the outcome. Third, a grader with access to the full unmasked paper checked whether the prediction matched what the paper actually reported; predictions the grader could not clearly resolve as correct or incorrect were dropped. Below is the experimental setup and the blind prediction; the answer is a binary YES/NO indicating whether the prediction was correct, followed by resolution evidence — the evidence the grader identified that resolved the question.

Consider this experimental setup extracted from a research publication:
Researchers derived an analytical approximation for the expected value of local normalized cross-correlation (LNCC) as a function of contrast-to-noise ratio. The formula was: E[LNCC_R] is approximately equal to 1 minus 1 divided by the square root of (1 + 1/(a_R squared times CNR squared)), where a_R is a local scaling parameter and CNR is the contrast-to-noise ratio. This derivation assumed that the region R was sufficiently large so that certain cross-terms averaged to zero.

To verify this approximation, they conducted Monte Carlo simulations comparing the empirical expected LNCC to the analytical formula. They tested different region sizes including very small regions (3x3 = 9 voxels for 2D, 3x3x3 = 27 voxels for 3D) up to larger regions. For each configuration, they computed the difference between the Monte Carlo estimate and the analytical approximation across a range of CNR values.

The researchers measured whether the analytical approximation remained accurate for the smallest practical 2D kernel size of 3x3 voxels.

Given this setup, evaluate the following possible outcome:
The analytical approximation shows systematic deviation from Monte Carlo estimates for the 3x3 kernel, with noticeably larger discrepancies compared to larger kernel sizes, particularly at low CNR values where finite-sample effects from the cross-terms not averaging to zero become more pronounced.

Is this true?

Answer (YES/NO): NO